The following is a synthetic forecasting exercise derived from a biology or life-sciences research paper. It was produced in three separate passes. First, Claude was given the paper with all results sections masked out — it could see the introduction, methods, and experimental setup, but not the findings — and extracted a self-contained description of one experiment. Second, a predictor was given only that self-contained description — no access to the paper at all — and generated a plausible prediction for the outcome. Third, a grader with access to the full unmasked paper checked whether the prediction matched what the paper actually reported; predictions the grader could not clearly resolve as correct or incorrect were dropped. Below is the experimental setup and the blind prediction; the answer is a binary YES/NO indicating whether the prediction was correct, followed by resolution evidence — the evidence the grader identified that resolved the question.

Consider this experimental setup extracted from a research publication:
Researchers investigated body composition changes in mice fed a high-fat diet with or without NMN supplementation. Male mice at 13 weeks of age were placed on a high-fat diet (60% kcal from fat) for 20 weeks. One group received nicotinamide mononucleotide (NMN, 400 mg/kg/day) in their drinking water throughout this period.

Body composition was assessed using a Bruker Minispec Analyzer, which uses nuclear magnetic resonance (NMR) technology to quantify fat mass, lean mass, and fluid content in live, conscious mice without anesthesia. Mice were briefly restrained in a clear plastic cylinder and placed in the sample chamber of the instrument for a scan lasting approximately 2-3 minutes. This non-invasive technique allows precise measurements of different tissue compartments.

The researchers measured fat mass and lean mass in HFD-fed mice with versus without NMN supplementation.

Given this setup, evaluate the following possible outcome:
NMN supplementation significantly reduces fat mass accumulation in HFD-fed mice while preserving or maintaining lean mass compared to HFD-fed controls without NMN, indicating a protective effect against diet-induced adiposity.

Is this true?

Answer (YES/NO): YES